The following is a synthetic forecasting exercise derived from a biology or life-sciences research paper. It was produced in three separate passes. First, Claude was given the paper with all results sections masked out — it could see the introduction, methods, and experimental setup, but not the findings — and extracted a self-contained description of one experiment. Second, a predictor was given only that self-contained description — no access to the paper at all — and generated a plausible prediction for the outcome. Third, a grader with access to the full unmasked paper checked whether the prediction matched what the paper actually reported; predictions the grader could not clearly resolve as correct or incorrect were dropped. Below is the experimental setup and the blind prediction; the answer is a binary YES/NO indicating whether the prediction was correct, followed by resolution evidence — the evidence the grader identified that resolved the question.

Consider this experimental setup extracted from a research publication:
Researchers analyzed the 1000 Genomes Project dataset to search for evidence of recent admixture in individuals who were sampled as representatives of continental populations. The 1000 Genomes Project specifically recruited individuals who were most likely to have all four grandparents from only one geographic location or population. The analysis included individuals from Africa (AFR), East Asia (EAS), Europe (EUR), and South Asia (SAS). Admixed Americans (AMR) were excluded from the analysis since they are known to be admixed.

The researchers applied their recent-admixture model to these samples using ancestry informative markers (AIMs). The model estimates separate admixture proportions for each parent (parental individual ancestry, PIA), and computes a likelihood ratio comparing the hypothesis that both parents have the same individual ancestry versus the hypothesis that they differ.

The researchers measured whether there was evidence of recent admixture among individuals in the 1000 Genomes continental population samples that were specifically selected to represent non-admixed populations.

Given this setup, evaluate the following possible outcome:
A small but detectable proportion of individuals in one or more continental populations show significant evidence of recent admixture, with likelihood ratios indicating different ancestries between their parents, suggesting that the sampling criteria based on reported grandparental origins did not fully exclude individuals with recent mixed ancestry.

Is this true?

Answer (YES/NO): YES